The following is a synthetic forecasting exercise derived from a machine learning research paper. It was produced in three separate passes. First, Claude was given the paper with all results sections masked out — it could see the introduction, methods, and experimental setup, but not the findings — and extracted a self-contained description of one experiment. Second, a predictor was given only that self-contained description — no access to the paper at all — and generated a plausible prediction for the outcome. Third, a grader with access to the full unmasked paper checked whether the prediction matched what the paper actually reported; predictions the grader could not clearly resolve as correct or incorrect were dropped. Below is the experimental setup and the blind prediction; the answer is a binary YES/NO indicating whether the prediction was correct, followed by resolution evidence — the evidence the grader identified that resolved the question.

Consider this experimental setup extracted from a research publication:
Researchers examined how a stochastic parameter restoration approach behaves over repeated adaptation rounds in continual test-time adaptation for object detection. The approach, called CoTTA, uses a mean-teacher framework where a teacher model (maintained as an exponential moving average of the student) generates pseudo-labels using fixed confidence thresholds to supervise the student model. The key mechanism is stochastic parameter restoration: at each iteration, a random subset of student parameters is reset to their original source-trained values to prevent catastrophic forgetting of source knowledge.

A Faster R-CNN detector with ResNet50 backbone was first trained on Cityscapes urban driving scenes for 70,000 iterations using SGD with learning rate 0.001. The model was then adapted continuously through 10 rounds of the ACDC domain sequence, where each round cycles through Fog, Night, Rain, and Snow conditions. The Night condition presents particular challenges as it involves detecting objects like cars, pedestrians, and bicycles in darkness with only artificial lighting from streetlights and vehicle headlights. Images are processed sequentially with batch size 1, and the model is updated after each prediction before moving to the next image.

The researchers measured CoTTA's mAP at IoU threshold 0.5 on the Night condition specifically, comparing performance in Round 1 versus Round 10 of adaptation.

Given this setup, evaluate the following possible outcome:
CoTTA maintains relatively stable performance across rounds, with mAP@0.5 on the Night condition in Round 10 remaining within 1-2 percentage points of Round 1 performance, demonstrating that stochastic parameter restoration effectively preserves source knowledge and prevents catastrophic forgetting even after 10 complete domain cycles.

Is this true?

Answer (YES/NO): NO